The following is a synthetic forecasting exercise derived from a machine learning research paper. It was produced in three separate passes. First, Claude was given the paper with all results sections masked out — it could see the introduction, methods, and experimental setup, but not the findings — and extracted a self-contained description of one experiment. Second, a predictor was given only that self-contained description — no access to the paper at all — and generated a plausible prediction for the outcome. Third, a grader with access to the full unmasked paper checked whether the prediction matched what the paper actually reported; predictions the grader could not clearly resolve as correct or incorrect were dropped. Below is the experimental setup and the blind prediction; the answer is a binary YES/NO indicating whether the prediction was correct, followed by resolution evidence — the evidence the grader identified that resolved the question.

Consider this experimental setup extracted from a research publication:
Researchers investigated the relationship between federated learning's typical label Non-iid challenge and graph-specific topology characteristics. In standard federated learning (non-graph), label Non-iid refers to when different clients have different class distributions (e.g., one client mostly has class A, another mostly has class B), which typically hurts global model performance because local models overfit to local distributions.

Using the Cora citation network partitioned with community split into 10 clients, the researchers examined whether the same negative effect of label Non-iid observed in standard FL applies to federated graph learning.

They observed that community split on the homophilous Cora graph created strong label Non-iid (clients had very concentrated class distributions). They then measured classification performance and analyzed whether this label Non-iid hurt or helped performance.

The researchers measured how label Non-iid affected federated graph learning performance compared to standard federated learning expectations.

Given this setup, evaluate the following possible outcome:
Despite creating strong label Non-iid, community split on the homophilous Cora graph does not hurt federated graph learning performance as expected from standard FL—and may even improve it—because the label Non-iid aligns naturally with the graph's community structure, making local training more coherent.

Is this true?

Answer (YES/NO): YES